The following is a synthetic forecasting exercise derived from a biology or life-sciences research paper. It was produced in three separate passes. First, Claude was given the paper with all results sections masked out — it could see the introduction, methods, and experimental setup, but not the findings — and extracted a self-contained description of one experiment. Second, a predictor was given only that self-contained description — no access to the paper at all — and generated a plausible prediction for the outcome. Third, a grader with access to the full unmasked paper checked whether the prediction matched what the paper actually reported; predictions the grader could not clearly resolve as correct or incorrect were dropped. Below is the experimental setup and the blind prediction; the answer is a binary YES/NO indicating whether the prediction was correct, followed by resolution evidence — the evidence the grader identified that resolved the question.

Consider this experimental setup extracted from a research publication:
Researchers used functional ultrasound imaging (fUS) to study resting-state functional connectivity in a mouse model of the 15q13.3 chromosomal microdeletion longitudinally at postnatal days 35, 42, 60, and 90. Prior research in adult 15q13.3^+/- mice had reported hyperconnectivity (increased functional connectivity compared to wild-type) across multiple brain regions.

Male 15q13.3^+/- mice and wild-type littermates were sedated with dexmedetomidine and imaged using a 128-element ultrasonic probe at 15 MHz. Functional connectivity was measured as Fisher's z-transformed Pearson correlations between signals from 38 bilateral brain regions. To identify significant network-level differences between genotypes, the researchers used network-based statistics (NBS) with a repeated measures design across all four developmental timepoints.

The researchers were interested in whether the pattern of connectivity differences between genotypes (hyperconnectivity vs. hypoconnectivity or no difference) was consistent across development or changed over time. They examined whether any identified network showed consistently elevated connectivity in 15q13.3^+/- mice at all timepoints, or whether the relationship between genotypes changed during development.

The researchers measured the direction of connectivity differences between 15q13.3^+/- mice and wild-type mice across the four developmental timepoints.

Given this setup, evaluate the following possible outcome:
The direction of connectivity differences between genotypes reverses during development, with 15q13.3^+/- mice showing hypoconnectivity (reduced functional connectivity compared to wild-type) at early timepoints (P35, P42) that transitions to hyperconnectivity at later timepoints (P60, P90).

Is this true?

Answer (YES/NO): NO